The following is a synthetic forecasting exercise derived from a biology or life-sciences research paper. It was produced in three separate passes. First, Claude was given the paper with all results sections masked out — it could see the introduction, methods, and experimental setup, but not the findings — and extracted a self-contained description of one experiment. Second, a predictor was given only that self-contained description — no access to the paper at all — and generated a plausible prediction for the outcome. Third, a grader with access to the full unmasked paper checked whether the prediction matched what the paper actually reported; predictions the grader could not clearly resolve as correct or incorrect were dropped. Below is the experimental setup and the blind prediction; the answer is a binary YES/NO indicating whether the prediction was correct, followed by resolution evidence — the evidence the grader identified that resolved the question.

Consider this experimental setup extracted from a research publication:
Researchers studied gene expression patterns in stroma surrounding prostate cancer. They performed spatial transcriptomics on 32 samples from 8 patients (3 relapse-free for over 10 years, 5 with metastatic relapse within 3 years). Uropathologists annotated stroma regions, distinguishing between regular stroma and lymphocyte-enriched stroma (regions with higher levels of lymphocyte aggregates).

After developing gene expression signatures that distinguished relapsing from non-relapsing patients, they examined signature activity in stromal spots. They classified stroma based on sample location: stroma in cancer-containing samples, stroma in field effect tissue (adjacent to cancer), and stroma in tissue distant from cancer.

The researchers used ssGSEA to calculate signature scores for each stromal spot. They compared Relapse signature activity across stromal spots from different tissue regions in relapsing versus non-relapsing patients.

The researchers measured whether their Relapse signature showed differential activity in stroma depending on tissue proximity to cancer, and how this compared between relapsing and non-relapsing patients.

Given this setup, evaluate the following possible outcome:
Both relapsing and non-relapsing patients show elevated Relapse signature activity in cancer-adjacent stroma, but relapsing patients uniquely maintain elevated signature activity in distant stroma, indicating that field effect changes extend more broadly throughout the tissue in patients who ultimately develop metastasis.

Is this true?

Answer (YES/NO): NO